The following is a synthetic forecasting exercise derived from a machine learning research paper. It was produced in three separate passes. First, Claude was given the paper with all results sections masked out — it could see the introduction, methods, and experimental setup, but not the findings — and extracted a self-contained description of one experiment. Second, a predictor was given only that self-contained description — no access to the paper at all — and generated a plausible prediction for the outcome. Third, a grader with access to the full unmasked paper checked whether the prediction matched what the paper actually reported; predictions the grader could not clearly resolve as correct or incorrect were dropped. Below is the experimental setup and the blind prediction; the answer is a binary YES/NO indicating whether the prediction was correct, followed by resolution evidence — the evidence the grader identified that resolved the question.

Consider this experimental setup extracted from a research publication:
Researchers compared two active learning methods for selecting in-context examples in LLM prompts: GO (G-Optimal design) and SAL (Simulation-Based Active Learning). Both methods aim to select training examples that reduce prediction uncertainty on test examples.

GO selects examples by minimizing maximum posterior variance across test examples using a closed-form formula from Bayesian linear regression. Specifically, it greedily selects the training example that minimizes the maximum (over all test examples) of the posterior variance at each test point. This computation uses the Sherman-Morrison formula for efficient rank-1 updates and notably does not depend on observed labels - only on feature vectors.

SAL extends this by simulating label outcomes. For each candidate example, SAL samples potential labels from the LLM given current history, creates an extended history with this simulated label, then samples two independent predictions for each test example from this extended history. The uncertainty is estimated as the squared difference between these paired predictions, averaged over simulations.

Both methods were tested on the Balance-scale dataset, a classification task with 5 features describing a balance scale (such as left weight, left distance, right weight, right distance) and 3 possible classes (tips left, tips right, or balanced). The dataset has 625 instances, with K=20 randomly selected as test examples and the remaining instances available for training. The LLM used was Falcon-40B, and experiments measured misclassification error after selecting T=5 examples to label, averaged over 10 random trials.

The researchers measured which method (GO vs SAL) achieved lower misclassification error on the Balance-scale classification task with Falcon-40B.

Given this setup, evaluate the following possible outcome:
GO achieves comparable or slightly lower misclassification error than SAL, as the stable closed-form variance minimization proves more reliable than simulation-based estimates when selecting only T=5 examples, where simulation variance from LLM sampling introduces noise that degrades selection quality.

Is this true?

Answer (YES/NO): NO